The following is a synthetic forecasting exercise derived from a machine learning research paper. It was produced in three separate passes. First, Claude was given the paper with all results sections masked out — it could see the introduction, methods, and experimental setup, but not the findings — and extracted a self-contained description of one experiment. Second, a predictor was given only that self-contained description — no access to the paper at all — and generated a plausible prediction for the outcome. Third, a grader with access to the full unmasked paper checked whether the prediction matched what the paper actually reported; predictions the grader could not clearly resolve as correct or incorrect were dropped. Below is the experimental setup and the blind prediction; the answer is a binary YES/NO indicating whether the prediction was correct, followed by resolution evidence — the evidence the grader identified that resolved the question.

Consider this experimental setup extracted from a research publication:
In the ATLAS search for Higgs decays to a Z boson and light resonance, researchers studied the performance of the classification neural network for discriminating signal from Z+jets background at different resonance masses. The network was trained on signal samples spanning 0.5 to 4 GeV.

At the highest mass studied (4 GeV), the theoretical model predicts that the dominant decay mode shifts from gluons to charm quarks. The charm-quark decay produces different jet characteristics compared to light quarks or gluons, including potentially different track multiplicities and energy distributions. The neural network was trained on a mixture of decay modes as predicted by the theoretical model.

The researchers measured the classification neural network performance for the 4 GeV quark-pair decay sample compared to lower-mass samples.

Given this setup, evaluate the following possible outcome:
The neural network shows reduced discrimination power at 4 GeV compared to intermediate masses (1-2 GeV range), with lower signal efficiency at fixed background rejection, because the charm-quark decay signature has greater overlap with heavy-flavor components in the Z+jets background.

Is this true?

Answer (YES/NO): NO